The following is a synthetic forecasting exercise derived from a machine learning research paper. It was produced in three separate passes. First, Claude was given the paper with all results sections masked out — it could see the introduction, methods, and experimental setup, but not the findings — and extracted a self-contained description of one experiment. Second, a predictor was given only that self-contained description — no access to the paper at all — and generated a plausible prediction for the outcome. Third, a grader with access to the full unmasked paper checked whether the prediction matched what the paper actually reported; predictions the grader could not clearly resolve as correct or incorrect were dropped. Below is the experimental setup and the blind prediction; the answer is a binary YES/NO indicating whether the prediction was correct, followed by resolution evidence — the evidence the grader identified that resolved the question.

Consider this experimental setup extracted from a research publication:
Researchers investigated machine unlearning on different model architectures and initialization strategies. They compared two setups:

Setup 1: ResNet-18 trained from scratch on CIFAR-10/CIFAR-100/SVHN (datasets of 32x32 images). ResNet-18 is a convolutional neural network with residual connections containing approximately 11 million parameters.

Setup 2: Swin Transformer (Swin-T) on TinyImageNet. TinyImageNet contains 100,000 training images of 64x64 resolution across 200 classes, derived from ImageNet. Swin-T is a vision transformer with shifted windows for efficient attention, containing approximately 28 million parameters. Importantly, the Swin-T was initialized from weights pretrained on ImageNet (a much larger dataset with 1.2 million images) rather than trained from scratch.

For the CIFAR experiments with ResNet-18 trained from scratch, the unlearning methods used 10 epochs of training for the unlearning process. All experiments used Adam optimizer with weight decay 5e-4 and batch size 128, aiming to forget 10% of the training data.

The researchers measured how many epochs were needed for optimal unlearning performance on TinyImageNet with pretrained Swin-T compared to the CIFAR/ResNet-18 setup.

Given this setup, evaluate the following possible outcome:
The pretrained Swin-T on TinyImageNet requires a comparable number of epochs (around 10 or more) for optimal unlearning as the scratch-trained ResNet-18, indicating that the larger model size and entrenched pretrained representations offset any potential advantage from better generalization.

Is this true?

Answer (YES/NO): NO